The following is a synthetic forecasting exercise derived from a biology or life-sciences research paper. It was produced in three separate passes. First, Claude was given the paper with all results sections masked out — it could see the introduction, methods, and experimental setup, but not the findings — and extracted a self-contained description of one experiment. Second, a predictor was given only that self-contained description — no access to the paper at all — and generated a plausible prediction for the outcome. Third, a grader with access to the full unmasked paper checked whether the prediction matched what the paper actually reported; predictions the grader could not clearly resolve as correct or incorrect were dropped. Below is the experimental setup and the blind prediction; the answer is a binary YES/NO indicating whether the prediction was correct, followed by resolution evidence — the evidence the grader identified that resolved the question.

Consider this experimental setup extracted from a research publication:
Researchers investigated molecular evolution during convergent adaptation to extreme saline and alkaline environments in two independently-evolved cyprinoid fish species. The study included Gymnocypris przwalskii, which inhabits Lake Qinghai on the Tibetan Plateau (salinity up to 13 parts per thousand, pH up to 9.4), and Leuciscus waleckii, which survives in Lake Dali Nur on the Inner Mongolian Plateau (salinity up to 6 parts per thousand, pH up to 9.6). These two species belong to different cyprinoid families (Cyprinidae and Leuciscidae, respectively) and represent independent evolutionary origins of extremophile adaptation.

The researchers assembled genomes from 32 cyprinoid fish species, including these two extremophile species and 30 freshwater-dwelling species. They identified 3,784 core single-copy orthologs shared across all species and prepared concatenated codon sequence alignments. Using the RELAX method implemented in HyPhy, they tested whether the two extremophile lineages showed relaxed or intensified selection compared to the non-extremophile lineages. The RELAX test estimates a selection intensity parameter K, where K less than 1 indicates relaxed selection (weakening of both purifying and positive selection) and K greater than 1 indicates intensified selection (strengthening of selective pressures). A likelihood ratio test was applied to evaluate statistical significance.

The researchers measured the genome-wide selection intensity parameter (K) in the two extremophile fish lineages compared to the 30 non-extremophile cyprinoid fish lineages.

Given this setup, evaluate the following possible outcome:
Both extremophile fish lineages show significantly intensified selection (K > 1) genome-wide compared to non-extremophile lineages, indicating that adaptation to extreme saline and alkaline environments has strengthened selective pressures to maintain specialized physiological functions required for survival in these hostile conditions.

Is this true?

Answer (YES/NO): YES